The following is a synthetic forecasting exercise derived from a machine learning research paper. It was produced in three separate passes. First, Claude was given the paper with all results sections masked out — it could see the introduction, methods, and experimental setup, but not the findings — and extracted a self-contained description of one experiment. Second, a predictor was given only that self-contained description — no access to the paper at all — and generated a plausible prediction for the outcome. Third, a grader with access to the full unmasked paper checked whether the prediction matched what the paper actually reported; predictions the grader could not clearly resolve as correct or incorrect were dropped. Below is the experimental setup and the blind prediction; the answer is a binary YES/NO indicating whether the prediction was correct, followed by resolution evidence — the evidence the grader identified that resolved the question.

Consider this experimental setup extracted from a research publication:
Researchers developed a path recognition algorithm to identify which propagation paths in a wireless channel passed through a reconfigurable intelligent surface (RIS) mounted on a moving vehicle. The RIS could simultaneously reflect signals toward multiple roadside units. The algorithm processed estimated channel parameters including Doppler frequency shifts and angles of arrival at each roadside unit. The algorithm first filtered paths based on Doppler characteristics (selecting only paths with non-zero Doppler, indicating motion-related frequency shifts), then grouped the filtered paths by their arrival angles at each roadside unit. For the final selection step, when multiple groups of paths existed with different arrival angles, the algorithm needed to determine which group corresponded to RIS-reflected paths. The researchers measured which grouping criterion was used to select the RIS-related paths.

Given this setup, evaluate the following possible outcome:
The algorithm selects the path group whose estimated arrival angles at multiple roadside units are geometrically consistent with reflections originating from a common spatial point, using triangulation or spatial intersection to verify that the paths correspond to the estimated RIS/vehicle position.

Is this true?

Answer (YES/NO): NO